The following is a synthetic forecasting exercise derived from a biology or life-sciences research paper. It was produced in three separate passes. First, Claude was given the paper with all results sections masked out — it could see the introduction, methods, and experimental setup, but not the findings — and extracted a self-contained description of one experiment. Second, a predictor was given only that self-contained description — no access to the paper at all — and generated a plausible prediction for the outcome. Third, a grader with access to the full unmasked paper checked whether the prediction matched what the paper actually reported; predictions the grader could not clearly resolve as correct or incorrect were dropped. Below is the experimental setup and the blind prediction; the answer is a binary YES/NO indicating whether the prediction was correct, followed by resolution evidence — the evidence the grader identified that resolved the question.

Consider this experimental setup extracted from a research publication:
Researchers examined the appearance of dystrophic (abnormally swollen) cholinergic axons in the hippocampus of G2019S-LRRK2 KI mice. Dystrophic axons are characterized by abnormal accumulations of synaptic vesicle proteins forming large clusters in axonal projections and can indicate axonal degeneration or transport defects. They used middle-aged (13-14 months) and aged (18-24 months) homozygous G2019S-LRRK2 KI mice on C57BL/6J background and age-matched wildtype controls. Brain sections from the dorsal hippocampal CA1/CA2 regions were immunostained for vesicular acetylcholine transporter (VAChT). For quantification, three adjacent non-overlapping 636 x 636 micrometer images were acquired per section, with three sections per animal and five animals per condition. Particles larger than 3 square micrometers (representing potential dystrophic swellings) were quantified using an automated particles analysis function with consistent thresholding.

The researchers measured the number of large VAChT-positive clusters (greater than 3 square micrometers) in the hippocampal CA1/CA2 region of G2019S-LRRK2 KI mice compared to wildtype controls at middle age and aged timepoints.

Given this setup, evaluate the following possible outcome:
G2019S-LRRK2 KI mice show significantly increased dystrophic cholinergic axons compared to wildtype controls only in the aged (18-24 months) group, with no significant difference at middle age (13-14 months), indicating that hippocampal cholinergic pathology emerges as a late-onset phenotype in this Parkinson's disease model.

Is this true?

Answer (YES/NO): NO